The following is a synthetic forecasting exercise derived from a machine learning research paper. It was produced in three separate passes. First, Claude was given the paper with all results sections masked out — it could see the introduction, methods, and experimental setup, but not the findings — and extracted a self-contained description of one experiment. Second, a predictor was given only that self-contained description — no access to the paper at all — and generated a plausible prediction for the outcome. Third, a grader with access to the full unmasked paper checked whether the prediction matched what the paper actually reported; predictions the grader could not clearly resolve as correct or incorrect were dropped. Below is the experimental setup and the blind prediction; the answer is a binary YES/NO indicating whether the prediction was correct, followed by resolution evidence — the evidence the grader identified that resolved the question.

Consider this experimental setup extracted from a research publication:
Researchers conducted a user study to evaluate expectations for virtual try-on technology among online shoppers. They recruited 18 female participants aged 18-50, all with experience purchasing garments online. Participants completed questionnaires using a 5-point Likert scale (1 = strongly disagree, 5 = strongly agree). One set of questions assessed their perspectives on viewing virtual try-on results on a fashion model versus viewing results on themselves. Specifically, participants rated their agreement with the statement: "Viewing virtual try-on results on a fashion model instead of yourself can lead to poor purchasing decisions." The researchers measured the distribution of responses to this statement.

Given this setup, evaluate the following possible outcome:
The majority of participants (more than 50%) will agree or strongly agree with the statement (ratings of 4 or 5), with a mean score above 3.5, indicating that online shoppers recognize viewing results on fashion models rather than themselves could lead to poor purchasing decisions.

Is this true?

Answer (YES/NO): YES